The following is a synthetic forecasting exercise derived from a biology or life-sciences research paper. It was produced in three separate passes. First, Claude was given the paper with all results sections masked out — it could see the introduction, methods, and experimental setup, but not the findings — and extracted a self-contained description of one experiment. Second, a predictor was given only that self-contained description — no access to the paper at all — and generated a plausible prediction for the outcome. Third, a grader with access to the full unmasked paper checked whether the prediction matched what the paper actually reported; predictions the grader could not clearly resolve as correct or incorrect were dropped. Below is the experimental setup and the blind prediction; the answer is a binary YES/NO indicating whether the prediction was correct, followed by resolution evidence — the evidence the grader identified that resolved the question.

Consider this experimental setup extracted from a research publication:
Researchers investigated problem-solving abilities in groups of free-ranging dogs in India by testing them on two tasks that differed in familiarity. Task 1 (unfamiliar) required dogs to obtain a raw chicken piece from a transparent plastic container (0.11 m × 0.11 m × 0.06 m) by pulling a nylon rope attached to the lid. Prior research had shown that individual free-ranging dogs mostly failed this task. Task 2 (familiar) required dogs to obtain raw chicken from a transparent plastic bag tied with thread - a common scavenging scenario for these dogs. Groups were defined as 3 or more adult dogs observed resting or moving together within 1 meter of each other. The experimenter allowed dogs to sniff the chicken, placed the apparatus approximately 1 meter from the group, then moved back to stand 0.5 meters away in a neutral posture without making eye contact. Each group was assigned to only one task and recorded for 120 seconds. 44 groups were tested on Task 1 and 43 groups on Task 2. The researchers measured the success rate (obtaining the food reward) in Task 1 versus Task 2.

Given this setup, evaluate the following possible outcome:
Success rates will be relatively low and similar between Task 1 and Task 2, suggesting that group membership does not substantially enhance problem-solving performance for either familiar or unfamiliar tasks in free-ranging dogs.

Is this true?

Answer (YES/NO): NO